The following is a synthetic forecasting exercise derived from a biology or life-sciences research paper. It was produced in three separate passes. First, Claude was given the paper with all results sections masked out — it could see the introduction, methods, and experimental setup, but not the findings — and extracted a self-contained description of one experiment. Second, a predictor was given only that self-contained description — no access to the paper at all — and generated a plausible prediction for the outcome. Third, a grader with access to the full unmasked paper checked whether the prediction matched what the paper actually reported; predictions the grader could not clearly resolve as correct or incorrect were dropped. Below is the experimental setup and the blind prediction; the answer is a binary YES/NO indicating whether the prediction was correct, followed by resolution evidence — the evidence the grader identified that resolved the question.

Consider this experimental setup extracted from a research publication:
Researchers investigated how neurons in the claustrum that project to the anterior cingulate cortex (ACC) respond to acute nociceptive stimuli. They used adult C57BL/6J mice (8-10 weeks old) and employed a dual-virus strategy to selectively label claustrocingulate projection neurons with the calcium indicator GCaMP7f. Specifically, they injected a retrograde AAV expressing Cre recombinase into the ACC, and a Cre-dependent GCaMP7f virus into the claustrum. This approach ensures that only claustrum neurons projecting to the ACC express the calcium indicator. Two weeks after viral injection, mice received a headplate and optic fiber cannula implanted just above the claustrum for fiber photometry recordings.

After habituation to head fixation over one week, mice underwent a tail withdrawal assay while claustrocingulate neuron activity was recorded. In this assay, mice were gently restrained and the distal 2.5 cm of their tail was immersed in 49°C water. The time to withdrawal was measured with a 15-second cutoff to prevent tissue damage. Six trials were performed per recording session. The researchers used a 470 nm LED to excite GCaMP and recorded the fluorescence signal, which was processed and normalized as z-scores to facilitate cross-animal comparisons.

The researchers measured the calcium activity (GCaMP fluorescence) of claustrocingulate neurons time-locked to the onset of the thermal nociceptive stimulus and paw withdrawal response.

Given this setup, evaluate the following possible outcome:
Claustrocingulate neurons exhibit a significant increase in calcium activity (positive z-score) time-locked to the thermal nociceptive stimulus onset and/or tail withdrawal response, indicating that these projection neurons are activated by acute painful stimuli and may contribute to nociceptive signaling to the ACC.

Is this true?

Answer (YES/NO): NO